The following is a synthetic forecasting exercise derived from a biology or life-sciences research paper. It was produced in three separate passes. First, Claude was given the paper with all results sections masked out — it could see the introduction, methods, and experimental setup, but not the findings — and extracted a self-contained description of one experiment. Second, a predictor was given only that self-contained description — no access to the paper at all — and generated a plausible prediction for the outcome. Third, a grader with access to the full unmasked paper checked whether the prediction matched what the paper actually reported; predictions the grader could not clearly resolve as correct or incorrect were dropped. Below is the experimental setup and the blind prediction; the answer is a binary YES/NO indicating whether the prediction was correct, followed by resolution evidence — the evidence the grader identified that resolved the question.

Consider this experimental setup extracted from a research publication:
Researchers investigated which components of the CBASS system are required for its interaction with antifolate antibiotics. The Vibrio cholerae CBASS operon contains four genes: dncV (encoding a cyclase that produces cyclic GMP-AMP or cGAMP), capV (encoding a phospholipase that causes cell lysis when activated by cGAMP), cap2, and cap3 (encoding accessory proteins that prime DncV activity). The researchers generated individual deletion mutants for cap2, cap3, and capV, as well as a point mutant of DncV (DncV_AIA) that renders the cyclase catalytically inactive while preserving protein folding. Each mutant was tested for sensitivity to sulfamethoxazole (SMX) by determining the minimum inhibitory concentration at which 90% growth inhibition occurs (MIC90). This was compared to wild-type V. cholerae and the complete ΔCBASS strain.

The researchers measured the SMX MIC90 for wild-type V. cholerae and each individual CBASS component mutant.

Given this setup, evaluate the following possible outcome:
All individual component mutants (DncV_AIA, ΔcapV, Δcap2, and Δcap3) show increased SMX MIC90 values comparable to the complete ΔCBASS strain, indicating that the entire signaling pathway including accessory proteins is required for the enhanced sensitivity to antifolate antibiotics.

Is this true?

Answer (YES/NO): NO